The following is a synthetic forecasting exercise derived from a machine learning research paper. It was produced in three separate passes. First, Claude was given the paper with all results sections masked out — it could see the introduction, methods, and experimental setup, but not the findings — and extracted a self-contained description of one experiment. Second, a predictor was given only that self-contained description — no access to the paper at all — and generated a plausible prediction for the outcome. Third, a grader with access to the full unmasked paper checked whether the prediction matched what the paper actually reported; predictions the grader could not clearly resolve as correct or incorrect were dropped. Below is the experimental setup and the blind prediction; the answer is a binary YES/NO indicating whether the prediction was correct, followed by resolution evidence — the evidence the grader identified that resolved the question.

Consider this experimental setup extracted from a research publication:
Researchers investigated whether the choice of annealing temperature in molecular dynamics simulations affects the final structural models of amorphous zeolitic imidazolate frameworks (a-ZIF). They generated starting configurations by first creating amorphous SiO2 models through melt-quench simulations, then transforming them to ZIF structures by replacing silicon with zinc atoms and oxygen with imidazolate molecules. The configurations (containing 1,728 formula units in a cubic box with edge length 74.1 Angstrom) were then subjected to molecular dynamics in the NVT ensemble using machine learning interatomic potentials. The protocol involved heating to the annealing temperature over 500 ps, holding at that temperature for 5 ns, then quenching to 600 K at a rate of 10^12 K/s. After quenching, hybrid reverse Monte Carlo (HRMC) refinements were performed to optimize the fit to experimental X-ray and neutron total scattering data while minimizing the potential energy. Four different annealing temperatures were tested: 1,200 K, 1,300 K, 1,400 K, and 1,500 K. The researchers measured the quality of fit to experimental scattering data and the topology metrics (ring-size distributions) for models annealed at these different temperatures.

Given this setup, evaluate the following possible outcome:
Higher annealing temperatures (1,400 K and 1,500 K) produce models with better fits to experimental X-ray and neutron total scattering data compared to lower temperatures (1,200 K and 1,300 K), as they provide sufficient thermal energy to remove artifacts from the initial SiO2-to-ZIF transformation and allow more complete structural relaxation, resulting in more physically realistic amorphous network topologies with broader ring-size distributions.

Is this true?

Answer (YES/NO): NO